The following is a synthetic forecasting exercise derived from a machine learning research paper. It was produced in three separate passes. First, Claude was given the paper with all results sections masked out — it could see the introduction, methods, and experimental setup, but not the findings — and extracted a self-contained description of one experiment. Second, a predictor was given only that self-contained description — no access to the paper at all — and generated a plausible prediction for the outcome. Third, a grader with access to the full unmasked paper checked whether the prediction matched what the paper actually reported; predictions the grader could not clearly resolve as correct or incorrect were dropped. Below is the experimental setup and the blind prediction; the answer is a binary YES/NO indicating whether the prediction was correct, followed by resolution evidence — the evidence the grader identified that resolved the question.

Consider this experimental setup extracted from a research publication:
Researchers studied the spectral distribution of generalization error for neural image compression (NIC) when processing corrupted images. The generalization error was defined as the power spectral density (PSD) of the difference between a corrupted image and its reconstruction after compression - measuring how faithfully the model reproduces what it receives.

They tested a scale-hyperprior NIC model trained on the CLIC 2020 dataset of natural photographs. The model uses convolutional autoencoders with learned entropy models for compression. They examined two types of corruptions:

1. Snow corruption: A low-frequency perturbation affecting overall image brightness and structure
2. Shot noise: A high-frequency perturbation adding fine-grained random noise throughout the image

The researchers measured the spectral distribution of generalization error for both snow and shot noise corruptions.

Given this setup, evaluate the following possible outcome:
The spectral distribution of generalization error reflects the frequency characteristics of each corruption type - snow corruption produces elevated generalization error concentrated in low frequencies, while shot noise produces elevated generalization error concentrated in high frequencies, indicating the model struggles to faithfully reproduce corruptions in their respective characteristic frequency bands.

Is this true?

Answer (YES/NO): NO